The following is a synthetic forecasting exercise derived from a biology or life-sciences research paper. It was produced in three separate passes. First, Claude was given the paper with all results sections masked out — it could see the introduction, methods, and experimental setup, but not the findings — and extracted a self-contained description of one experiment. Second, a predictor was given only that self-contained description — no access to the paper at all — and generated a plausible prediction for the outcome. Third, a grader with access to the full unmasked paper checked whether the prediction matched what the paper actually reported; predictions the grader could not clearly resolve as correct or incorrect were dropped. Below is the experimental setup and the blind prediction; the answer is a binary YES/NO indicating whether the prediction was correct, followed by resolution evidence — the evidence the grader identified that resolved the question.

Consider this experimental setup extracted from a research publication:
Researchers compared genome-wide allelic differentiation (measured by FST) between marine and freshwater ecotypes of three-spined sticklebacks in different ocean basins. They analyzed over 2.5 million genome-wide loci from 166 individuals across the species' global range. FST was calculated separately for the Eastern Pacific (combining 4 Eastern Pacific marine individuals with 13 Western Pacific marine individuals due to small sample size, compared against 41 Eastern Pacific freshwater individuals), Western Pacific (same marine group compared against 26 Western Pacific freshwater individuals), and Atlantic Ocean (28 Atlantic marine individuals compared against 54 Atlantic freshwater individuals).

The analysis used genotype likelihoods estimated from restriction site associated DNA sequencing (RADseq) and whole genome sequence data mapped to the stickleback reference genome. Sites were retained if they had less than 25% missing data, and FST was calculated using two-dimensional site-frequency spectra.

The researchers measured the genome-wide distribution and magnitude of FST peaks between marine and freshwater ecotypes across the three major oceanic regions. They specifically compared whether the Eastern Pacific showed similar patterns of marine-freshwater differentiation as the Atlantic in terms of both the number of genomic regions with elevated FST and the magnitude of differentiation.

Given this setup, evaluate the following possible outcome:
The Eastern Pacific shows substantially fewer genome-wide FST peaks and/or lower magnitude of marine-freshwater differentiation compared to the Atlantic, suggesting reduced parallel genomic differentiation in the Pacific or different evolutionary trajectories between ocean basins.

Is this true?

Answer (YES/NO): NO